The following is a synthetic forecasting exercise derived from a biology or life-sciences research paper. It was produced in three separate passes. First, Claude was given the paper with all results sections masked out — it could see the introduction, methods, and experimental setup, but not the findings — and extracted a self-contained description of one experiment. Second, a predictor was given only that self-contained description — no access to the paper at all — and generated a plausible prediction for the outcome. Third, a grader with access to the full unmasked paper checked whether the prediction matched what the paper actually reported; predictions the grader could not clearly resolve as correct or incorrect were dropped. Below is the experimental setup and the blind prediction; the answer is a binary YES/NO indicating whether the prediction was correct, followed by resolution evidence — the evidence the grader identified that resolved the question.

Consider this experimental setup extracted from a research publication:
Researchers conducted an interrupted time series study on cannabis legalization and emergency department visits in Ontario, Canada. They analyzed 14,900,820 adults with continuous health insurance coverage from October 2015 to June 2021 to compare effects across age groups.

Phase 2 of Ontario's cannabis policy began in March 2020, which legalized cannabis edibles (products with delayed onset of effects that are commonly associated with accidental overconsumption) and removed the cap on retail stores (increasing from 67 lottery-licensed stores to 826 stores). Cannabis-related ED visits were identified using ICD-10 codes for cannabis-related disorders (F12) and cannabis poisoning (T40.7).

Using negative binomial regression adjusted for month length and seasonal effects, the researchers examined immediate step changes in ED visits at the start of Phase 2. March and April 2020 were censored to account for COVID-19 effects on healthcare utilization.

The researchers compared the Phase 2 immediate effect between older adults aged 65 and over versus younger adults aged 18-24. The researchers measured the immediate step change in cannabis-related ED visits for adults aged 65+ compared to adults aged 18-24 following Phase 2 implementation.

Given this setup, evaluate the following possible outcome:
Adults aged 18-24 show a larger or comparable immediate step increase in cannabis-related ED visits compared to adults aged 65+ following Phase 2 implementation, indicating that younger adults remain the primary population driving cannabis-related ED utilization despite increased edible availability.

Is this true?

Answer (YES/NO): YES